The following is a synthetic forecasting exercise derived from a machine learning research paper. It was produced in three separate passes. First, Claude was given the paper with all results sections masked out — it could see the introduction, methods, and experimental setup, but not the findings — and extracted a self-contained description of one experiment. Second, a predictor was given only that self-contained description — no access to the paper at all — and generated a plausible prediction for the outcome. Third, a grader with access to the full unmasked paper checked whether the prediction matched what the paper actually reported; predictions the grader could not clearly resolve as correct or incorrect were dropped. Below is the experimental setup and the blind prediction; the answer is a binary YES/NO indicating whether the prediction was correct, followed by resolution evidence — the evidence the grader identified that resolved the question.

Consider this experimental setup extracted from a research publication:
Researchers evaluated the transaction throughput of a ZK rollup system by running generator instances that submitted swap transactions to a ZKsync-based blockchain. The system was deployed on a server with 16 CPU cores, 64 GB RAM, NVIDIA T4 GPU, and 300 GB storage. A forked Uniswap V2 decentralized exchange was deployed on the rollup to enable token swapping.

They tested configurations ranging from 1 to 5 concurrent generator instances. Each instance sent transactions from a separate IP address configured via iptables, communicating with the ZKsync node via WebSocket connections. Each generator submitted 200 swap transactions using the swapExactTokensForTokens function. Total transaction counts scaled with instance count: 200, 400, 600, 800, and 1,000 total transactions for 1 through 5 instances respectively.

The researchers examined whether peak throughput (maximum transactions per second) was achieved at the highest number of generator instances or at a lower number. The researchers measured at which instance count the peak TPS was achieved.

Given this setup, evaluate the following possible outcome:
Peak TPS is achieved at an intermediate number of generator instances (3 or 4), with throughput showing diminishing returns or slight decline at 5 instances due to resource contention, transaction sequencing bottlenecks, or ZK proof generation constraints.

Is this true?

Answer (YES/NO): NO